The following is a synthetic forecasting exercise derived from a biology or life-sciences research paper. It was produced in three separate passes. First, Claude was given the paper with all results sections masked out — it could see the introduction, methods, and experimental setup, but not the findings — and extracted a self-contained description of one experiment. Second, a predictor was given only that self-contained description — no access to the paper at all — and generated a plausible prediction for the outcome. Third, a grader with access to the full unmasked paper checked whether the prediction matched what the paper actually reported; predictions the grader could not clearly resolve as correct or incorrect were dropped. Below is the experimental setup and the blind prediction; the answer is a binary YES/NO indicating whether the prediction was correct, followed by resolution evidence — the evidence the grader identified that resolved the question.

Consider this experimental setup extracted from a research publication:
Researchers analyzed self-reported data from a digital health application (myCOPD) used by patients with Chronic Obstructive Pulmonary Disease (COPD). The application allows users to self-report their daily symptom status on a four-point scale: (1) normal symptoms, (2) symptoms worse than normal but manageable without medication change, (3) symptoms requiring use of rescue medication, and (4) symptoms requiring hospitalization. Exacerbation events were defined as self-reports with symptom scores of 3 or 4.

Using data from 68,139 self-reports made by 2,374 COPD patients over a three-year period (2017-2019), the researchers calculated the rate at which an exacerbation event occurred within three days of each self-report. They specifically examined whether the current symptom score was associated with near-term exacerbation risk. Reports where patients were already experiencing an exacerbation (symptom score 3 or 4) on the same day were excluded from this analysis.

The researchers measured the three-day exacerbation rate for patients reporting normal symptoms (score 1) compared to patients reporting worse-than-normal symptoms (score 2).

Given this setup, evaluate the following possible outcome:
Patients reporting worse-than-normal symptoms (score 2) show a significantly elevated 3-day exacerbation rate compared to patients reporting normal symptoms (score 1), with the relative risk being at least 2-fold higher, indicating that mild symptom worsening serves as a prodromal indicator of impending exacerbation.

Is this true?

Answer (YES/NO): YES